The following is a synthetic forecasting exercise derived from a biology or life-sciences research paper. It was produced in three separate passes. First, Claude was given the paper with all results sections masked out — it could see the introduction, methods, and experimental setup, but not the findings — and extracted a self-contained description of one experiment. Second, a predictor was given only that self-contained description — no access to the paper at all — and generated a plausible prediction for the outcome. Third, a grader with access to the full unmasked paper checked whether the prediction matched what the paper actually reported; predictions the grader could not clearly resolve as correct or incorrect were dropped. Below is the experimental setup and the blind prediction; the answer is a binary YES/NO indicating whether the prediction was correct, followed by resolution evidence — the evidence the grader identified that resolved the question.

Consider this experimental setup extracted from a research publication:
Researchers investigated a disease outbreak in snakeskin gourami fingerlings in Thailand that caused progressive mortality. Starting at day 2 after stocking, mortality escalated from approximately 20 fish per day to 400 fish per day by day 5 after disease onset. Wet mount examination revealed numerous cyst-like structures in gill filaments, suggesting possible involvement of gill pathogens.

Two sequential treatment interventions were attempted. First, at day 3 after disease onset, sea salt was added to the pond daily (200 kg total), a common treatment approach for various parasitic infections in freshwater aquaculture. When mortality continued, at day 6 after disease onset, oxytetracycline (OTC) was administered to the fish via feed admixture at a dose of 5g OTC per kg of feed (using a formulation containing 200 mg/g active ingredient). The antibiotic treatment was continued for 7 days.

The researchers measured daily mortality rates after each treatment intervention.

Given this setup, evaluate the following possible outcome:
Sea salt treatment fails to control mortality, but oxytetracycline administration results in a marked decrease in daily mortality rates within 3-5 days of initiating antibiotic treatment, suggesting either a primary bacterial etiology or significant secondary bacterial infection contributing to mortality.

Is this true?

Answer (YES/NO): YES